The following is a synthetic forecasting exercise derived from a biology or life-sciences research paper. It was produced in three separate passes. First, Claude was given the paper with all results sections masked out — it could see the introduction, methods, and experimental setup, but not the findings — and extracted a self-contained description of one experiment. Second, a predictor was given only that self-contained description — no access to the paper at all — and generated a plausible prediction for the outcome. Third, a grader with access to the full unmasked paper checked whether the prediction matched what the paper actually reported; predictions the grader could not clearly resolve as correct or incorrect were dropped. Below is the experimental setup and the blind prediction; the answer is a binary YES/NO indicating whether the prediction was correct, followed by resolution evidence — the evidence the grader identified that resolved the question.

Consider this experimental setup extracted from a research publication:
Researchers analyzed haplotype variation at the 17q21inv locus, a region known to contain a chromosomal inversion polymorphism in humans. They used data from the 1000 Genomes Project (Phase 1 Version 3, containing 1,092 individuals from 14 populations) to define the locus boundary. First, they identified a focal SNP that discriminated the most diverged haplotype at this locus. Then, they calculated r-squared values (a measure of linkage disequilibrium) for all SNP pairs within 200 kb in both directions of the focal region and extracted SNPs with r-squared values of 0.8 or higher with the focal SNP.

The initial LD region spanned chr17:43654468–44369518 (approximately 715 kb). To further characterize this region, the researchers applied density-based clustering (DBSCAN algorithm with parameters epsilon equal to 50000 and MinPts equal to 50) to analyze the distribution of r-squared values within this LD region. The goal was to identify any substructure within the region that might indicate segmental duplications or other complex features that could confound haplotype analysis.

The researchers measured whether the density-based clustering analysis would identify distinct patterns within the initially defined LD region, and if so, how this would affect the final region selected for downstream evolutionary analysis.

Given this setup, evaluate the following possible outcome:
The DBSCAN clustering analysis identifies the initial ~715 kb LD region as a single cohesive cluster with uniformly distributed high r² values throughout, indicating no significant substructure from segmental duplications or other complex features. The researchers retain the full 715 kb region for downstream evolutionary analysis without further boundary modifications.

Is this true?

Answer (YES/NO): NO